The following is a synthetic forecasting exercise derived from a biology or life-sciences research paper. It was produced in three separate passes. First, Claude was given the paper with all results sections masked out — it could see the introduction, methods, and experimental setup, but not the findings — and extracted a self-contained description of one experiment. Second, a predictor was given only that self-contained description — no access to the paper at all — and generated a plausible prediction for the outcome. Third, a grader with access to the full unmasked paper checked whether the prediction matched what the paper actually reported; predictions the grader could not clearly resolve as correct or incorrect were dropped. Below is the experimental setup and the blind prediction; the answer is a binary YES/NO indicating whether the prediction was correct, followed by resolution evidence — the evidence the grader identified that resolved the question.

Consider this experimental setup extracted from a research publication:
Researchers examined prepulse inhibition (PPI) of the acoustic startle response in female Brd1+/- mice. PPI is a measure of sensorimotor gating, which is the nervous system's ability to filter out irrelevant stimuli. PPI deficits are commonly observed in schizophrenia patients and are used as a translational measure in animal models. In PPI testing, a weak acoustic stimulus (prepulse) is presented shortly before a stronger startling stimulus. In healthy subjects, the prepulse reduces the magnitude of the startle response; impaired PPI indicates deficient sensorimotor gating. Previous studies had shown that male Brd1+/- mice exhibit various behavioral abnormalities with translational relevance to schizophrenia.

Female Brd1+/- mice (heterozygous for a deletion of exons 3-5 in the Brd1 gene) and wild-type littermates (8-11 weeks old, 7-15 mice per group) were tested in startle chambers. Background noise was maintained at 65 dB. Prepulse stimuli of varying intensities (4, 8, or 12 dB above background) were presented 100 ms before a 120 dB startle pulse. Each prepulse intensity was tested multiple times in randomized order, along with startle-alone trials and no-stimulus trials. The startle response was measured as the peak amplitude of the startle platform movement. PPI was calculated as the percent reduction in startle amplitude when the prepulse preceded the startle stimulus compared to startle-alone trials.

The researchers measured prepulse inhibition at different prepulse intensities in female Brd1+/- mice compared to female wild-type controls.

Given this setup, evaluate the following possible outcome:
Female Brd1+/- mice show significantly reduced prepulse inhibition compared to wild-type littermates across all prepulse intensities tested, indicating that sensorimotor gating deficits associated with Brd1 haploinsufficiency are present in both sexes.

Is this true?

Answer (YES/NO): YES